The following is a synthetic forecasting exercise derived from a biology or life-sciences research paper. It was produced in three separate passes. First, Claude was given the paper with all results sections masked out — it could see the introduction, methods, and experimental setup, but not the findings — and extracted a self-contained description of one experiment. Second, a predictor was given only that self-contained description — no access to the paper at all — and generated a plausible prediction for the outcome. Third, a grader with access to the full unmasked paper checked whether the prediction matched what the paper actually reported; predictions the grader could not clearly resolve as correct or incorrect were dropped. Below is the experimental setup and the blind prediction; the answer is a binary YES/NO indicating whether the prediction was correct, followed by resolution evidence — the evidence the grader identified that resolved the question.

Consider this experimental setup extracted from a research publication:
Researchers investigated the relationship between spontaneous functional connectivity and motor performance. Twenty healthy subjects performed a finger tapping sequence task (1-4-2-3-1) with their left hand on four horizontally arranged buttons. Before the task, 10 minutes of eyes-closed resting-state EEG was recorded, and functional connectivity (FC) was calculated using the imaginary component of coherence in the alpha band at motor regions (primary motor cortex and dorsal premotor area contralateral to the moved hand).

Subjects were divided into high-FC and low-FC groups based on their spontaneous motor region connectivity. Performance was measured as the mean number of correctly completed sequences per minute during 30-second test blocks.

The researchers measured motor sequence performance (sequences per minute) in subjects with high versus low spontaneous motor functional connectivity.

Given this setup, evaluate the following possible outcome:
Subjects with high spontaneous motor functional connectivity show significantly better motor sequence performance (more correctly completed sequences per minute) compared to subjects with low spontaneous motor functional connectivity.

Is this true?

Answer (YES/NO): YES